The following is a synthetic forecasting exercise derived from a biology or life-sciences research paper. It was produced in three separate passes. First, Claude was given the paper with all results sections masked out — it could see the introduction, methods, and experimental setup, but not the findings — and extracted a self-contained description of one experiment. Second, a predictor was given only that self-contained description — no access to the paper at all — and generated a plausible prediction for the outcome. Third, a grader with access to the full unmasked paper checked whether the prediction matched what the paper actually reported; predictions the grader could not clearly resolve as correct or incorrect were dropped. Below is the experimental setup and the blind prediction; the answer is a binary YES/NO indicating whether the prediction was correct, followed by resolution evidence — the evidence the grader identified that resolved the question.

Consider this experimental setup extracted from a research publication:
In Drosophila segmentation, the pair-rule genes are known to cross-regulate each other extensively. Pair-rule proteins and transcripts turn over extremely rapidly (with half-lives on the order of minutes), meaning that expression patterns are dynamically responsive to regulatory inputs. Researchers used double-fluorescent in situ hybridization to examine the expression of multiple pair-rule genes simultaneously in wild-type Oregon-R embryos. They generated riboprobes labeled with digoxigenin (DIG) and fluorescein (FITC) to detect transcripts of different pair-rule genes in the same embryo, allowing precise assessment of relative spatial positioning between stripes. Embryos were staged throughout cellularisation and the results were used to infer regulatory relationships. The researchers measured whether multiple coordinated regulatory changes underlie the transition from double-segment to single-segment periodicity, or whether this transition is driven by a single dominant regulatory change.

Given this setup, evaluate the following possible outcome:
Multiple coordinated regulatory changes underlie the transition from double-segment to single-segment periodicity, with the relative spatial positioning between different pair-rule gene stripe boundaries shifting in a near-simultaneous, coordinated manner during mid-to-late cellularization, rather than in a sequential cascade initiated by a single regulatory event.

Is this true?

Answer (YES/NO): YES